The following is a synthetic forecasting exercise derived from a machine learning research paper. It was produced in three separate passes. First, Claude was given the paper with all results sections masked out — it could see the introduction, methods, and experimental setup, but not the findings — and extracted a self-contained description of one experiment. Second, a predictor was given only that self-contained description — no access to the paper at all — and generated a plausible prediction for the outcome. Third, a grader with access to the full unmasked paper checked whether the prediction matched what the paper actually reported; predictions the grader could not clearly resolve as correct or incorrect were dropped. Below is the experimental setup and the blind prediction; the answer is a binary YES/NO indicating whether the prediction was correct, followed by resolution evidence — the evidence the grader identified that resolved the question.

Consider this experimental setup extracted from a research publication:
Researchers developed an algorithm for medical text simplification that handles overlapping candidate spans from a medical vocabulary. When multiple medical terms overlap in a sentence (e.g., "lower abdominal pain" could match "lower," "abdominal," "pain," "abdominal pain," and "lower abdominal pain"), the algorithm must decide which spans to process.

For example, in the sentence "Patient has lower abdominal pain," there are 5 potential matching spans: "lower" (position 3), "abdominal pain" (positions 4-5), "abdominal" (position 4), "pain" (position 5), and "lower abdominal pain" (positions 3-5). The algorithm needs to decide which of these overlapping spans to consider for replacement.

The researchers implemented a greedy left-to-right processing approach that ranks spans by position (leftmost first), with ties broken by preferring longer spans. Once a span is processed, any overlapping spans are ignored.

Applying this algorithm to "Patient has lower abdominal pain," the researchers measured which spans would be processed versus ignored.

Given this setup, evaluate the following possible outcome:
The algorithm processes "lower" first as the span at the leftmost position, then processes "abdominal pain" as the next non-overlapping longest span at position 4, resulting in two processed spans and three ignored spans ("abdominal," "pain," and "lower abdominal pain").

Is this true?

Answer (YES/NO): NO